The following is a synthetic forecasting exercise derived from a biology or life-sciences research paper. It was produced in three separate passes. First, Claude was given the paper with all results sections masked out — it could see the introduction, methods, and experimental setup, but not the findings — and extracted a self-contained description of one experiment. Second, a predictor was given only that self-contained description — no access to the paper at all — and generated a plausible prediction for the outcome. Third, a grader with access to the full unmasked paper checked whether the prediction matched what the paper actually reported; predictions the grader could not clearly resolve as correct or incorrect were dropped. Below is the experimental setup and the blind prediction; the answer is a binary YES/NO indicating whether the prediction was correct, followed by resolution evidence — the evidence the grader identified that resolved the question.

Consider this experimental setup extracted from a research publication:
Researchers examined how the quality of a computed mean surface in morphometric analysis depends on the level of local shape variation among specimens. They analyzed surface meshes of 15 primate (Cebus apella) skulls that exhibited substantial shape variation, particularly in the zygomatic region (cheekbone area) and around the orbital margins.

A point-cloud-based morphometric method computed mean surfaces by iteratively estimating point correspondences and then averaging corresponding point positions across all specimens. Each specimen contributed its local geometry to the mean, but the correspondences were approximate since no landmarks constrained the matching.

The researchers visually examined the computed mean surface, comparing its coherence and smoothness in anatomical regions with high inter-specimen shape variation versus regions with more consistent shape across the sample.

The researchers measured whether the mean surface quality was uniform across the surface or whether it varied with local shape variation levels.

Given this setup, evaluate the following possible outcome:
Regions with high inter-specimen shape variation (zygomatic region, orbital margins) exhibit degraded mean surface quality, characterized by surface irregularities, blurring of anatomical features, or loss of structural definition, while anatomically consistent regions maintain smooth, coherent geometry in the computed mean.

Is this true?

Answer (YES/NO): YES